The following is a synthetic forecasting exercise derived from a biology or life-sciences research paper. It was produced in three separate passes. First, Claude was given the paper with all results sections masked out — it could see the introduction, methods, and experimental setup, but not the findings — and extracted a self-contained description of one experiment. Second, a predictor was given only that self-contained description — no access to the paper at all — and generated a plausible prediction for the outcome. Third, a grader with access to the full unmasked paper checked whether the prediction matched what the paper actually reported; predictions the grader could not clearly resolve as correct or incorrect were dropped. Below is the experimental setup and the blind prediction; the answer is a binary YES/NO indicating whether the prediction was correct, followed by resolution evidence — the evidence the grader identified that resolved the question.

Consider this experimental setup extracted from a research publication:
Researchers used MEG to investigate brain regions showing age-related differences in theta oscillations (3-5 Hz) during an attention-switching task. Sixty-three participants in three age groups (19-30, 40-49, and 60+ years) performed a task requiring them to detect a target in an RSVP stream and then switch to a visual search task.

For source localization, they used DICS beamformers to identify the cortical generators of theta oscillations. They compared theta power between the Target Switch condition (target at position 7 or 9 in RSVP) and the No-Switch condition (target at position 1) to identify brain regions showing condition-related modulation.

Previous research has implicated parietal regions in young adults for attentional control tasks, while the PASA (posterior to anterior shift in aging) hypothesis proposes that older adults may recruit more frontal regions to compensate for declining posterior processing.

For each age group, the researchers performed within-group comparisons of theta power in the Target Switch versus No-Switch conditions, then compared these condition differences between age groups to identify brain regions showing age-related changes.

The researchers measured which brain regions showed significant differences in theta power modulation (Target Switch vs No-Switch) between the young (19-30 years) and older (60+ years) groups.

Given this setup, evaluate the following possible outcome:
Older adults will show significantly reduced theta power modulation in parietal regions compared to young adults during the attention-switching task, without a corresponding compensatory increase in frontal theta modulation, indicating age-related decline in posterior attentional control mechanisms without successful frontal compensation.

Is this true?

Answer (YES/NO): NO